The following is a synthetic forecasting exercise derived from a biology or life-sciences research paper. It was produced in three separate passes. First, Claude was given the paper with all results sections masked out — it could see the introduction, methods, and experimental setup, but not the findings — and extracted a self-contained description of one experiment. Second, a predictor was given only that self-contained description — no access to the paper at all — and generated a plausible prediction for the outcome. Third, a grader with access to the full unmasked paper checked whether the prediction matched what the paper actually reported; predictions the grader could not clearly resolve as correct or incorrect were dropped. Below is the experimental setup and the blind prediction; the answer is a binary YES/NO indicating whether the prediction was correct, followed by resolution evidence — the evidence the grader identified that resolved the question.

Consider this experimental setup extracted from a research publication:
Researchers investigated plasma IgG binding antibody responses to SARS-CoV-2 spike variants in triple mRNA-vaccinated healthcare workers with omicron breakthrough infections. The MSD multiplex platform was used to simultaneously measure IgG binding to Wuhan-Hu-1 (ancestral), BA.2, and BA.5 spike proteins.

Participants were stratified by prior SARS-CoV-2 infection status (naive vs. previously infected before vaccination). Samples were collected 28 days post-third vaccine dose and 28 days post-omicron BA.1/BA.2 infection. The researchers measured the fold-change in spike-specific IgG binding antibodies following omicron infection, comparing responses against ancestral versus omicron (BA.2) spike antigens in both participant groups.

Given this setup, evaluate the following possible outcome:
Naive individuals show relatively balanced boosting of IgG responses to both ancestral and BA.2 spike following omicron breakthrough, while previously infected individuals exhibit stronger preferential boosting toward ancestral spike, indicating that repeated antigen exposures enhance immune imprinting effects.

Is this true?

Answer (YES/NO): NO